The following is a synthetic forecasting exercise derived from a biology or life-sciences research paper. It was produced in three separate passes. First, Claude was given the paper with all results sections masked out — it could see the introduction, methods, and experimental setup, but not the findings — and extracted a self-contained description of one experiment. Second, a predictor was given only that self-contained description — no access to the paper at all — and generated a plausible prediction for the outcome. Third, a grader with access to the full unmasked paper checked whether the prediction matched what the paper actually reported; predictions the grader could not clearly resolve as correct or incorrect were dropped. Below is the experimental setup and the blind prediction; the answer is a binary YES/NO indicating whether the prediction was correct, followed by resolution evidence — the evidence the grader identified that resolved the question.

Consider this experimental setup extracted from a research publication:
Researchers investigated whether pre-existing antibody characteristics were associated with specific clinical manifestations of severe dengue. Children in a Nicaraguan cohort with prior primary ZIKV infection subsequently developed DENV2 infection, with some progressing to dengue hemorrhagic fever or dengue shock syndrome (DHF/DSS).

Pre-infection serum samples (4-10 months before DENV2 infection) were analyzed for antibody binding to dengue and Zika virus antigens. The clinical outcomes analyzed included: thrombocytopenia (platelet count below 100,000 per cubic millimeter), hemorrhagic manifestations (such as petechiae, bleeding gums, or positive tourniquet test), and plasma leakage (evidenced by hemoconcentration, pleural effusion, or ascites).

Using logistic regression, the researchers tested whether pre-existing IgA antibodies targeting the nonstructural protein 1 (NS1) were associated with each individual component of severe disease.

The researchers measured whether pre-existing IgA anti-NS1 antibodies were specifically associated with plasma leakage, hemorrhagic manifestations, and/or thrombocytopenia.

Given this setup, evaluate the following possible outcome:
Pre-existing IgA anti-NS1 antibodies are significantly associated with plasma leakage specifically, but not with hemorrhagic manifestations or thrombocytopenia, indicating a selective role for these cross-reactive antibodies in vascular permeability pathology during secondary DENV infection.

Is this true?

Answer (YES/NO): NO